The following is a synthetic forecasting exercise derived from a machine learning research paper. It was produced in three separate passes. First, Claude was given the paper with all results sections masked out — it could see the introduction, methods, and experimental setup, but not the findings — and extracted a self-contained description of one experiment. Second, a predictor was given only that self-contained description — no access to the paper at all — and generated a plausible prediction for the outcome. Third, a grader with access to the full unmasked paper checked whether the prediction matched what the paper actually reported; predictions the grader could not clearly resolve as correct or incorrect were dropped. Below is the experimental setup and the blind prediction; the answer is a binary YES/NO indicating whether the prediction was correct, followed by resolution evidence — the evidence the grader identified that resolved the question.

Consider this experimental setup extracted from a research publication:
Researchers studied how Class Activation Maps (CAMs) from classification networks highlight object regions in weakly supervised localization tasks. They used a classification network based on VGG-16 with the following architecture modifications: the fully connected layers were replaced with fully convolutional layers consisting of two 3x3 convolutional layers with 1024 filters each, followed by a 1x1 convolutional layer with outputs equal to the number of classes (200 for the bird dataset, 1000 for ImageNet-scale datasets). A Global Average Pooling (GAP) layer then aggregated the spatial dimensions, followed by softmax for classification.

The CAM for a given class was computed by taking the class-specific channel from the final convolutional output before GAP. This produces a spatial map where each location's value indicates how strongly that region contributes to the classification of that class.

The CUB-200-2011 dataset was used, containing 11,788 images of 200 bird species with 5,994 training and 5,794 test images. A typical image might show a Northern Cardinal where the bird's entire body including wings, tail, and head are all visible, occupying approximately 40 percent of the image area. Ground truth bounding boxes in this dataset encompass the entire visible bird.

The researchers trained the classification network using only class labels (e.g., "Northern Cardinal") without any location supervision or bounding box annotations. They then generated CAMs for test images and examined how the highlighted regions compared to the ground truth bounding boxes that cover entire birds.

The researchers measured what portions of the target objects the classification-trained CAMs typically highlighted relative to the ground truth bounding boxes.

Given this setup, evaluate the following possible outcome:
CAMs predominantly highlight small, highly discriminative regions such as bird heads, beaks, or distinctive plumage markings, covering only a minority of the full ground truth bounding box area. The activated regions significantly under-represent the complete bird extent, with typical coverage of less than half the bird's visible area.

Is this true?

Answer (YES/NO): YES